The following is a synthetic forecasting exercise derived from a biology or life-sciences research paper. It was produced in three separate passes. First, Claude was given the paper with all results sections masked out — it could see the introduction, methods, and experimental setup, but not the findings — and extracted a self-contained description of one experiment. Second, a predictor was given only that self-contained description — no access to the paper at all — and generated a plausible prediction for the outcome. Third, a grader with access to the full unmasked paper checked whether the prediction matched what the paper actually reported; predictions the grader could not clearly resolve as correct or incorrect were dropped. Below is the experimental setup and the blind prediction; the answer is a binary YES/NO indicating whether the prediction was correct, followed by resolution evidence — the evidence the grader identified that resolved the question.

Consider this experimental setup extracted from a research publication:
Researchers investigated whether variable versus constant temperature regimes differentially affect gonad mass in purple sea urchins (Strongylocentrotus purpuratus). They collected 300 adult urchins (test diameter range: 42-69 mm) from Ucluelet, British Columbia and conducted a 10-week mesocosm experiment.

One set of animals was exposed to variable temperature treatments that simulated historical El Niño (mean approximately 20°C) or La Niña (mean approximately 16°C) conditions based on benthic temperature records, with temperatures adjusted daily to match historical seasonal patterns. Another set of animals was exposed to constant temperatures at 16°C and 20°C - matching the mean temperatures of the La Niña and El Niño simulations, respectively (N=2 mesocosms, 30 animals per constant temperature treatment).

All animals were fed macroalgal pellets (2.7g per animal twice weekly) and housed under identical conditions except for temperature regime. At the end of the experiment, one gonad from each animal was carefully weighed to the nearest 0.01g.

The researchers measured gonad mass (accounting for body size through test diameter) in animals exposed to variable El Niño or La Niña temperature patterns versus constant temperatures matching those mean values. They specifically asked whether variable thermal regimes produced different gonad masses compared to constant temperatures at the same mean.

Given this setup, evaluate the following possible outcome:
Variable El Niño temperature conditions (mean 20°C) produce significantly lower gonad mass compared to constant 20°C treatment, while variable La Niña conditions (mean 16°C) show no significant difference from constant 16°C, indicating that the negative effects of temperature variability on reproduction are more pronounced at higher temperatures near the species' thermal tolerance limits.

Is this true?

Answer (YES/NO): NO